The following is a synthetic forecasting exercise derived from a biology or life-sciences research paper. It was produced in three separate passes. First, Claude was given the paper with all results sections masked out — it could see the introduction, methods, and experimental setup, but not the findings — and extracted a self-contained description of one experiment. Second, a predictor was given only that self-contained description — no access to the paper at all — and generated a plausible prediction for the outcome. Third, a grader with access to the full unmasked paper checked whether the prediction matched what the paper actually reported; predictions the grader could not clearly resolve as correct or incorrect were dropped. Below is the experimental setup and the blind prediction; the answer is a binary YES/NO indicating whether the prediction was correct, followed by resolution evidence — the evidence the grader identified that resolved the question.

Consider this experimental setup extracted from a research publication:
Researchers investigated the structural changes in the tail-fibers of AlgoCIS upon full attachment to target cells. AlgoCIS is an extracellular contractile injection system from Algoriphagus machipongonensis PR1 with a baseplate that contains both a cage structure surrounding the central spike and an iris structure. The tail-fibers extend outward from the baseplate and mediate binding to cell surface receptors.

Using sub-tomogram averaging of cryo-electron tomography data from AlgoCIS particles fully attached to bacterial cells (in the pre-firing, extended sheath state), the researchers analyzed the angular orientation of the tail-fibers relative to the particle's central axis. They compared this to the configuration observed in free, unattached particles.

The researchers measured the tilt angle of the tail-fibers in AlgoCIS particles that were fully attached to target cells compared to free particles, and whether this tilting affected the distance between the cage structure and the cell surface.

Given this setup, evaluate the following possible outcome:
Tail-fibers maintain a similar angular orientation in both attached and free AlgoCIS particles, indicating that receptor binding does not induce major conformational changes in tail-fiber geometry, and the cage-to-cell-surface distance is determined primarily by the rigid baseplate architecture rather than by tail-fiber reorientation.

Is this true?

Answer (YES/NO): NO